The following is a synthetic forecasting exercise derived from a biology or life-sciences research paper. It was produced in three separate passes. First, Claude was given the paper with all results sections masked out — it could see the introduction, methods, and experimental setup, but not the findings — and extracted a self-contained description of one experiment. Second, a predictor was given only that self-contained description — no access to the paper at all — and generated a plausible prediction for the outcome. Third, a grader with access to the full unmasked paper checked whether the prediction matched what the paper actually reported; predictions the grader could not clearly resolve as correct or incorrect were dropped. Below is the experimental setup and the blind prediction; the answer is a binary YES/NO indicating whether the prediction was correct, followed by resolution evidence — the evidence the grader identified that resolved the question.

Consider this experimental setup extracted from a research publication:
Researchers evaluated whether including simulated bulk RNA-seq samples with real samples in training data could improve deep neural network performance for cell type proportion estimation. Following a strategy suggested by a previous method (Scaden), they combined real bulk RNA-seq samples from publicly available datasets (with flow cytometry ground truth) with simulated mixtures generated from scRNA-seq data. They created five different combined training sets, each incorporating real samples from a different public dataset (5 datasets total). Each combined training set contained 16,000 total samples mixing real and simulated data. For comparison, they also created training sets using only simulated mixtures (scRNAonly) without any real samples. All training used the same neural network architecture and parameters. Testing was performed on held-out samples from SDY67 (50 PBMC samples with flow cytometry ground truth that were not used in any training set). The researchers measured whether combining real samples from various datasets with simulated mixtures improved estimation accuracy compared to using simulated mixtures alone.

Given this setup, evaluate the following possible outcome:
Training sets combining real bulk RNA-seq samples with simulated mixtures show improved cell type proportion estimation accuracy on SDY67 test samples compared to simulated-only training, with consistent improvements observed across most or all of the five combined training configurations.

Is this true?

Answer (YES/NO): NO